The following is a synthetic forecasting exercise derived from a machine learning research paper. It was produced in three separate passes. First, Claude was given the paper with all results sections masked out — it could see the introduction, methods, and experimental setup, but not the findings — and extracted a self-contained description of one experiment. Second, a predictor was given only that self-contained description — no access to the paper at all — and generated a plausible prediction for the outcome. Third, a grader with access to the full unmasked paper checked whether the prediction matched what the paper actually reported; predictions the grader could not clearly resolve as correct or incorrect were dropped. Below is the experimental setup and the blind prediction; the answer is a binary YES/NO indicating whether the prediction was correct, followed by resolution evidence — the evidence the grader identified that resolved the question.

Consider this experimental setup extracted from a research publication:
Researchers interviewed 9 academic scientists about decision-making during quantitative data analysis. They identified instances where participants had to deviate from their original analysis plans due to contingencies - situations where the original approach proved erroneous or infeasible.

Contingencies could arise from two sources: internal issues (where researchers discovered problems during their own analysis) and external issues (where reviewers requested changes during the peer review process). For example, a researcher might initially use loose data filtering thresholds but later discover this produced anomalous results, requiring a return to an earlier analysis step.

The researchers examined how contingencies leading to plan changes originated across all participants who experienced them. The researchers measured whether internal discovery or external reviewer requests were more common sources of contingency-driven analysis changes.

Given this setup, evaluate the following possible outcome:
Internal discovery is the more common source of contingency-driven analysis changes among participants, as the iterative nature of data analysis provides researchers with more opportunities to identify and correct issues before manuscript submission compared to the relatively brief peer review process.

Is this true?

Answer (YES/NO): YES